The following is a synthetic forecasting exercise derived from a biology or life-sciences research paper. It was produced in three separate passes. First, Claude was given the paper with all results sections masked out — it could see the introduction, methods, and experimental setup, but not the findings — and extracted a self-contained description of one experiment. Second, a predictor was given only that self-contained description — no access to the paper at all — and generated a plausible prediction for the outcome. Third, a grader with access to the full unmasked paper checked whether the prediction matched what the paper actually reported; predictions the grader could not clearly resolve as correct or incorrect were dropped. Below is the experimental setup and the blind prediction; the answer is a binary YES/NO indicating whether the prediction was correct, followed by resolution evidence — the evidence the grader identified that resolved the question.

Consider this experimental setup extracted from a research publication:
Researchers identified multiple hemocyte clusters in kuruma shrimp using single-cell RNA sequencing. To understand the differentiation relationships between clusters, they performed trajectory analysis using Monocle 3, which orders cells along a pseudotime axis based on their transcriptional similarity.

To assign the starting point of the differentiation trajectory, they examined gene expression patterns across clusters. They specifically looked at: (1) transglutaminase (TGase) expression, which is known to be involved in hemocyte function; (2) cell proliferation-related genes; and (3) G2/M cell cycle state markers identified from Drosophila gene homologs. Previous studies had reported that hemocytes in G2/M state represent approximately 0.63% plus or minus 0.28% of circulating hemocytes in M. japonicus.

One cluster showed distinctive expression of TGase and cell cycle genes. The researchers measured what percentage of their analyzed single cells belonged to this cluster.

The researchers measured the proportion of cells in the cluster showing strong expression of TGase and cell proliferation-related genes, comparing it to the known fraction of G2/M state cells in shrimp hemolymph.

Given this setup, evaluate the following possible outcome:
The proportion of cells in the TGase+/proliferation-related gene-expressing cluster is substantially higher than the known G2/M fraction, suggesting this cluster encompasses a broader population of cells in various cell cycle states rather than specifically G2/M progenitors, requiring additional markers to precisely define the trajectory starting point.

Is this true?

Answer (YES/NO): NO